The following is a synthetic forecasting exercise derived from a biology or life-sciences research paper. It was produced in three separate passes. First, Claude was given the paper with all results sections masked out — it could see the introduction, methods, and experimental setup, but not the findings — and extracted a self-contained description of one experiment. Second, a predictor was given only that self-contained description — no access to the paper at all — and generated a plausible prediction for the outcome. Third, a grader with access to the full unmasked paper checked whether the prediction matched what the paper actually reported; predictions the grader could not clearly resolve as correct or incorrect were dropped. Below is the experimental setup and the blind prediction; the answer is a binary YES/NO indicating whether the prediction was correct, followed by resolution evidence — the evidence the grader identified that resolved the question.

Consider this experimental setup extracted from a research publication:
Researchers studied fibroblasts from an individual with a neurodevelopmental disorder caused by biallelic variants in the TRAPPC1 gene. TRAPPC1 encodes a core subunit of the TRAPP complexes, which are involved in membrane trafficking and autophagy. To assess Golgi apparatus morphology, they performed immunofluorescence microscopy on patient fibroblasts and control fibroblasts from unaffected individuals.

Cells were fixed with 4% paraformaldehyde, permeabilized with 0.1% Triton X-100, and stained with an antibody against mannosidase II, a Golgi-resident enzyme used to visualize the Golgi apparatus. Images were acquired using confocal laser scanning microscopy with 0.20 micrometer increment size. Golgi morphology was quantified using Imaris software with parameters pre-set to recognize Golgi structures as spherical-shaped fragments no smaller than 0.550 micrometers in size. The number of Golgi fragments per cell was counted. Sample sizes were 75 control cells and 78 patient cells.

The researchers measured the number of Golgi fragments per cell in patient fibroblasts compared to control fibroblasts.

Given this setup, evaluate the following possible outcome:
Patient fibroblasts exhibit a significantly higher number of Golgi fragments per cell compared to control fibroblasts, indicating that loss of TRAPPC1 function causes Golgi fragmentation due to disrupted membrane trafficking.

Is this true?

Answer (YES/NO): YES